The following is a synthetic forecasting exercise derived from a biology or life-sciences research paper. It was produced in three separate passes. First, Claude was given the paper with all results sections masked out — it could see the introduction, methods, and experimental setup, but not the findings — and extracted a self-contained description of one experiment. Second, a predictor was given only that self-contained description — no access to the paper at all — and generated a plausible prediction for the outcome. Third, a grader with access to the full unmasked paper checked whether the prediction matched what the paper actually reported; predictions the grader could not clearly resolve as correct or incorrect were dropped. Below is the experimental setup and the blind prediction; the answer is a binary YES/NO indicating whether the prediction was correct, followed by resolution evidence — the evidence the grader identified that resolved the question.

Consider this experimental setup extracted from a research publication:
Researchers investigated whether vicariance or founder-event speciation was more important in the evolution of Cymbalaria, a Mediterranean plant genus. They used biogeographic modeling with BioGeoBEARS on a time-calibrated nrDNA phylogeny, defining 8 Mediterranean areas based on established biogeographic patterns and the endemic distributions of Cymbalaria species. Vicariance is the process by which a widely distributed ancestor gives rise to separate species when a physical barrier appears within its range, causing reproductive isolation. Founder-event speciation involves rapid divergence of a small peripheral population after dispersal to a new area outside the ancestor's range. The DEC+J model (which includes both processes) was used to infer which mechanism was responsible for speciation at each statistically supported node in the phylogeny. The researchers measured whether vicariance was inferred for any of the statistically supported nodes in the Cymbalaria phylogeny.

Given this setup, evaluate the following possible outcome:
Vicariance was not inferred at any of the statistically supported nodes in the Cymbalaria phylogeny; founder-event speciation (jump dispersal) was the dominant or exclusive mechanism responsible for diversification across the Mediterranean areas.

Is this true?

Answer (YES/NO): NO